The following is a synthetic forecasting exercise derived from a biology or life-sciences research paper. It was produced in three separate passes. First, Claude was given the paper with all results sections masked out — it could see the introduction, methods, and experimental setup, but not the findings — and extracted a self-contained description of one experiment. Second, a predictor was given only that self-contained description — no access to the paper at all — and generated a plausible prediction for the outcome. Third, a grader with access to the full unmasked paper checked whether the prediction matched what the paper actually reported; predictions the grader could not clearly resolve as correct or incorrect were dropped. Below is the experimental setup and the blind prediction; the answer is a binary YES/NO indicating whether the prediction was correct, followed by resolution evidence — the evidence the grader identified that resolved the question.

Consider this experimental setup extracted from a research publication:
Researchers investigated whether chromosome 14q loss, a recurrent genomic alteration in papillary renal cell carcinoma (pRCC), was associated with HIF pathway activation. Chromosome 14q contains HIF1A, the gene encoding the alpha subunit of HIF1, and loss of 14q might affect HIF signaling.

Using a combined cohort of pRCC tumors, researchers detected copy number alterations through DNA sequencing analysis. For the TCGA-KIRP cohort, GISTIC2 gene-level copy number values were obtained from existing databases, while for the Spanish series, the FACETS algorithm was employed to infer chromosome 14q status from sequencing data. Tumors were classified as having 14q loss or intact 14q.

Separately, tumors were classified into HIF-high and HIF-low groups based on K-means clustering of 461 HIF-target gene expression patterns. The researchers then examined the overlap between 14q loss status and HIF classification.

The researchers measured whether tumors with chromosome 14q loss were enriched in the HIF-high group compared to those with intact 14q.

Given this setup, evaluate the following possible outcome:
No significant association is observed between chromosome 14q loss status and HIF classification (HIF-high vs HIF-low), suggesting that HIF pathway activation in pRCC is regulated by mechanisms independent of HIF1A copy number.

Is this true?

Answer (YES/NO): NO